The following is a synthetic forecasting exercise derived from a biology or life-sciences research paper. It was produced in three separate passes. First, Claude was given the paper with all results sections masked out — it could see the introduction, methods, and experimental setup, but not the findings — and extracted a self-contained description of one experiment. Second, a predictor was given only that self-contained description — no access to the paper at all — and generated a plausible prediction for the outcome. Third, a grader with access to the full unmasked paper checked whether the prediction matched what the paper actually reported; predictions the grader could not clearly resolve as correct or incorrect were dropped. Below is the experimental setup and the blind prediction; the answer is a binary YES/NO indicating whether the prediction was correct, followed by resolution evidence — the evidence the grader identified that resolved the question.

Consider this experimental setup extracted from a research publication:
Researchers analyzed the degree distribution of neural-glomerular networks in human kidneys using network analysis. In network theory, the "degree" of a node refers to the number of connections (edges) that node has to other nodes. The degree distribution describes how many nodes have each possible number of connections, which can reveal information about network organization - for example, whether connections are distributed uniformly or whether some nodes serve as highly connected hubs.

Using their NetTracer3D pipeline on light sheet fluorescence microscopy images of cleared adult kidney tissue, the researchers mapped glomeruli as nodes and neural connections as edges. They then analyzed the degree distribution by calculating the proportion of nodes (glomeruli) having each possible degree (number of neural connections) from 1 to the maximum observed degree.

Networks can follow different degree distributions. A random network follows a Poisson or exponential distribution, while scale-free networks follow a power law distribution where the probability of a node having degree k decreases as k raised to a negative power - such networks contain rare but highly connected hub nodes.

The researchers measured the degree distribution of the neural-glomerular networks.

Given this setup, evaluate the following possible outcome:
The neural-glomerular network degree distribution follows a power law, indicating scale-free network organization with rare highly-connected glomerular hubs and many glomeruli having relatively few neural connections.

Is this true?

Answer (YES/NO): YES